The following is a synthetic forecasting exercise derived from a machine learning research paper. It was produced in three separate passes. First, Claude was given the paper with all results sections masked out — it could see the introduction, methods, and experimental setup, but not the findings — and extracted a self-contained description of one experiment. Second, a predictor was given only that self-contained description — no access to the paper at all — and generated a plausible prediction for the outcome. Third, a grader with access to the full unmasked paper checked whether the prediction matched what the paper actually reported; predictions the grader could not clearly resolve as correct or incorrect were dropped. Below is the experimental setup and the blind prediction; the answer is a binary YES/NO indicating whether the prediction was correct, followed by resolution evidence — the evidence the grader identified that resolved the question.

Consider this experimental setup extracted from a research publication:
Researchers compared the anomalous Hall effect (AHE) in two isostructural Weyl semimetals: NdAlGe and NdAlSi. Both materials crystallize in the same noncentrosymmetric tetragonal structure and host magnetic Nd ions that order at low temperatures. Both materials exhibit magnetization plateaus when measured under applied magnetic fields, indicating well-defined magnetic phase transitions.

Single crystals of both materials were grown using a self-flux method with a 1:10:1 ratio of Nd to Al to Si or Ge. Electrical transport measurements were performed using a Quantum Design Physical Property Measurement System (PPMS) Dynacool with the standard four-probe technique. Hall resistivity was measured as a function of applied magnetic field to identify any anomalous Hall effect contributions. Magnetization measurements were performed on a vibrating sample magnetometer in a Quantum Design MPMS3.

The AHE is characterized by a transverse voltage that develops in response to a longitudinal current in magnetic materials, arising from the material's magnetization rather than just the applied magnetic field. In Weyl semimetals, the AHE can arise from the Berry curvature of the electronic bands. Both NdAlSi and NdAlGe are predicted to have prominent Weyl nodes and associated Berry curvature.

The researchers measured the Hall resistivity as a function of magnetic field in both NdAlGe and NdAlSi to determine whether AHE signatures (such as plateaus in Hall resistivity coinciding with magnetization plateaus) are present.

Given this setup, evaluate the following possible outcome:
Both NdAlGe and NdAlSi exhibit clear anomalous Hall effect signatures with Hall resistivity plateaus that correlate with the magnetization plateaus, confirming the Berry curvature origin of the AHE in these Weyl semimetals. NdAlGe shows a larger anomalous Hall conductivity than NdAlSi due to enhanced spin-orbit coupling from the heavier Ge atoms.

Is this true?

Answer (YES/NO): NO